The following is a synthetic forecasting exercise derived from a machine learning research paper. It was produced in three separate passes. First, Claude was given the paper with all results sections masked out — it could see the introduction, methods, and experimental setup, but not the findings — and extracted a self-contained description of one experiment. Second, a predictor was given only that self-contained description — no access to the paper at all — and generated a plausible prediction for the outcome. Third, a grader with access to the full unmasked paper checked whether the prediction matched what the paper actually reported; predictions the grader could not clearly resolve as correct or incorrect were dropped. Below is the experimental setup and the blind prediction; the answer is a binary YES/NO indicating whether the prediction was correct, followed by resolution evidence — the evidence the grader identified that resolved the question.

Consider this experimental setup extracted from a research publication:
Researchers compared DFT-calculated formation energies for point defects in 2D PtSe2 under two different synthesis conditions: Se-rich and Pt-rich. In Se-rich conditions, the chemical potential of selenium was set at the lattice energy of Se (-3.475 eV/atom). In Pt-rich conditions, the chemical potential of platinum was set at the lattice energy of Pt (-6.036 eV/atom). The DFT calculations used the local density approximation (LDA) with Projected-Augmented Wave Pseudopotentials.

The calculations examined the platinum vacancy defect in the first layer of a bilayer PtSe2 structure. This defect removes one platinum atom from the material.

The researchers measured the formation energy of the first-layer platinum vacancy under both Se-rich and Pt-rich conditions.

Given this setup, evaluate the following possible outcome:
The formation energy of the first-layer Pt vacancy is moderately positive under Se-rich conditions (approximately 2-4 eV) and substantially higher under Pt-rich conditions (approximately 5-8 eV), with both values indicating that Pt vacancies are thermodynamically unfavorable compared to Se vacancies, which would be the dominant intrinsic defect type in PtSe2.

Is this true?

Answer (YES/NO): NO